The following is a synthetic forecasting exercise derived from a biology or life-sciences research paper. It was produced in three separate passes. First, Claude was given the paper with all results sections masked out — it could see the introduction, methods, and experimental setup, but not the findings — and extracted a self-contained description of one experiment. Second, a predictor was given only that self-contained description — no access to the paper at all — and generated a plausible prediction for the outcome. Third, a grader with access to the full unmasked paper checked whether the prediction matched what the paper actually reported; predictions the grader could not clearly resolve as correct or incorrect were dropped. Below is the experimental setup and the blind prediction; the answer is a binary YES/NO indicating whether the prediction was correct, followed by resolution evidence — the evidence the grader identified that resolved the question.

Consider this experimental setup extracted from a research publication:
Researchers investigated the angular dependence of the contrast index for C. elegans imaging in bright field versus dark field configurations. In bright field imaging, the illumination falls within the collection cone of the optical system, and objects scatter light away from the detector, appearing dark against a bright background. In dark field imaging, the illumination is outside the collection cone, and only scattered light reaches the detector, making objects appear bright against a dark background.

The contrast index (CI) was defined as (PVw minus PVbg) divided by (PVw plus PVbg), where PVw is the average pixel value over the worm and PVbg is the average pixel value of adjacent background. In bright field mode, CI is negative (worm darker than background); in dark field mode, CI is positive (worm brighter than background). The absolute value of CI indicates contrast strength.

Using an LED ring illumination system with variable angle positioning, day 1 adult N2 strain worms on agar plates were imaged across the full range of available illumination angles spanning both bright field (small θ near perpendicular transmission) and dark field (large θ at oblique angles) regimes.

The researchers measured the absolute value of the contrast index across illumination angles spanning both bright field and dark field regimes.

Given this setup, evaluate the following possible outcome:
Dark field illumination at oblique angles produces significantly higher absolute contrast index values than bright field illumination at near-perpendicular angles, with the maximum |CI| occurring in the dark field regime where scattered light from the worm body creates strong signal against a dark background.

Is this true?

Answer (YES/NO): NO